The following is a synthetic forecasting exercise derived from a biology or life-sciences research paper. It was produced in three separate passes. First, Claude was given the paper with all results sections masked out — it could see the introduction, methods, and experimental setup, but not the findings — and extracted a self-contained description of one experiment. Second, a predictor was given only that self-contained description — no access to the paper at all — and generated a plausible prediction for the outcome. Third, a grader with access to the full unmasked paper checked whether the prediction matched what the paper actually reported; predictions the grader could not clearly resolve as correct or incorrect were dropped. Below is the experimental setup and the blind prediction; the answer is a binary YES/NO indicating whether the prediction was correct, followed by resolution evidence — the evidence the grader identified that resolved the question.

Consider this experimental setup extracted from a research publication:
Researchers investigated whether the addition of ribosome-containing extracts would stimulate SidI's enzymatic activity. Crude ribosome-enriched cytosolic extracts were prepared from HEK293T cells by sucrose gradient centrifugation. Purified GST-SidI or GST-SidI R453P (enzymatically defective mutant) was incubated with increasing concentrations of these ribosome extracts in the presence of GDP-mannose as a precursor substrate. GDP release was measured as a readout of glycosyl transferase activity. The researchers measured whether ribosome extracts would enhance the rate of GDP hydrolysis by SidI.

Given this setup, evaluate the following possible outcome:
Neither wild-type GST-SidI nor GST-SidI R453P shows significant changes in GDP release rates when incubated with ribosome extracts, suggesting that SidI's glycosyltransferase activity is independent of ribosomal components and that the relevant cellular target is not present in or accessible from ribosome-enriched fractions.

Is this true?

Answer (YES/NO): NO